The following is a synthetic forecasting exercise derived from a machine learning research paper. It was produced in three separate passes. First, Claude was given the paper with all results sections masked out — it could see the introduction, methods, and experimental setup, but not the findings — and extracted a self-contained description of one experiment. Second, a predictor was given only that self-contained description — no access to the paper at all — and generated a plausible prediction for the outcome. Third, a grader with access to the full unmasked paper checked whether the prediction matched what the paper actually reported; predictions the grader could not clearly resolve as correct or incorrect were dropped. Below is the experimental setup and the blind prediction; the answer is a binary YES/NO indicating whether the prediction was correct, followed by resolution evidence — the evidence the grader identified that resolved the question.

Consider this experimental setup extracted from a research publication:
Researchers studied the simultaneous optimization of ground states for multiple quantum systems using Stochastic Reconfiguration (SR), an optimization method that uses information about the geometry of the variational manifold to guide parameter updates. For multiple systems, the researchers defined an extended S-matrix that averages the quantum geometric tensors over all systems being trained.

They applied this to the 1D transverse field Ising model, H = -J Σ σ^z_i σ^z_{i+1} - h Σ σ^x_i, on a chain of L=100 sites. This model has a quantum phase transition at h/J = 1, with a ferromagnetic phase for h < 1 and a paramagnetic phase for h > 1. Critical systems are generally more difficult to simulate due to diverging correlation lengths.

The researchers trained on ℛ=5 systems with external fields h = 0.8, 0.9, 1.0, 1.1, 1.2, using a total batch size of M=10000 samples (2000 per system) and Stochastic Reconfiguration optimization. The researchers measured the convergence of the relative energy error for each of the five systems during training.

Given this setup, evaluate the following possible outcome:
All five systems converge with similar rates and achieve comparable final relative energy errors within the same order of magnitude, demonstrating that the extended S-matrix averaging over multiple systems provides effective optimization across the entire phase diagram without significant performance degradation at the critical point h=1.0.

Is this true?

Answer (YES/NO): NO